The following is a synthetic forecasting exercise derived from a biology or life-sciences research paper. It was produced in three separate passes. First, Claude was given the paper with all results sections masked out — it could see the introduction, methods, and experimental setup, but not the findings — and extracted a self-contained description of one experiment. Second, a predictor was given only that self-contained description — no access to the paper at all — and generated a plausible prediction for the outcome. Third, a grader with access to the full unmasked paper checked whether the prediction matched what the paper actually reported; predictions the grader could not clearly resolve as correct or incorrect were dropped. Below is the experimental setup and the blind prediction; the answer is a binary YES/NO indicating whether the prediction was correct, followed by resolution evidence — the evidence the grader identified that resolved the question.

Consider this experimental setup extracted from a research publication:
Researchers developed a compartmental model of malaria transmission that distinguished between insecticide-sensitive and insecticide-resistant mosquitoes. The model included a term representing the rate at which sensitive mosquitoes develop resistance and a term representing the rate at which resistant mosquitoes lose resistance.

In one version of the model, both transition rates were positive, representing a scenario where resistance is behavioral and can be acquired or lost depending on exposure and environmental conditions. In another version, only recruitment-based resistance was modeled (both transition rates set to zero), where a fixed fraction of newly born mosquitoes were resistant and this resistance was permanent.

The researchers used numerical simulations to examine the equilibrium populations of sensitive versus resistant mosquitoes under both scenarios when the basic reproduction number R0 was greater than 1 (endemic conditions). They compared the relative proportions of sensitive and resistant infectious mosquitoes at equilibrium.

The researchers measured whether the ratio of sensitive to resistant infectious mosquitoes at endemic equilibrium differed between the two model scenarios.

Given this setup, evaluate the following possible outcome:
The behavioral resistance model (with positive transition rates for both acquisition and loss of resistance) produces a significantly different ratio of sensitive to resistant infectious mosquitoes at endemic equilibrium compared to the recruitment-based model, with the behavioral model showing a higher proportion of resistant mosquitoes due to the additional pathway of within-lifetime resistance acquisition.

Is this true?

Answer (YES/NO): YES